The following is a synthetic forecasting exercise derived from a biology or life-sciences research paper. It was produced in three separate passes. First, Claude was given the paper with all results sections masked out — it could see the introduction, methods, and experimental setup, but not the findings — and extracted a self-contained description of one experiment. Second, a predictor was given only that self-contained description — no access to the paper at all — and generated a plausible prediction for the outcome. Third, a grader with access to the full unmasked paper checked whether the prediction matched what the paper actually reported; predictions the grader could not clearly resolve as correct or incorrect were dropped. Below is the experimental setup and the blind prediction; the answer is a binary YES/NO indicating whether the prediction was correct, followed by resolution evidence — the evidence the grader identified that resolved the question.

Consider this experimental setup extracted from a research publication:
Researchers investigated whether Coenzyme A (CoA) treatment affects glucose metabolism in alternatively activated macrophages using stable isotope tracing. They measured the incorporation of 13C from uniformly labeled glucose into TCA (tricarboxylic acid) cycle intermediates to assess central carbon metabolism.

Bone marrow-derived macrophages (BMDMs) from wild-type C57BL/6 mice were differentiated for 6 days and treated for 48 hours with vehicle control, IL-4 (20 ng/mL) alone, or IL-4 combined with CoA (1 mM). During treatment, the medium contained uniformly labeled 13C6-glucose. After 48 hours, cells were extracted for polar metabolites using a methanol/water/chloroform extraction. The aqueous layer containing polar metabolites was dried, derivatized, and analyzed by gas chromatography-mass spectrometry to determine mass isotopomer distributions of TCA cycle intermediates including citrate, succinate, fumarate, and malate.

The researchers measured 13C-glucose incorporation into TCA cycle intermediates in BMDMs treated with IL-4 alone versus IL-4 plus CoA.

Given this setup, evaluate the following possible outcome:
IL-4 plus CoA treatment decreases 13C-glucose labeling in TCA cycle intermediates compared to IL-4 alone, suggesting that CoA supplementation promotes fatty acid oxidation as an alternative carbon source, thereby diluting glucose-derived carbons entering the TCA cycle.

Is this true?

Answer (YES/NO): NO